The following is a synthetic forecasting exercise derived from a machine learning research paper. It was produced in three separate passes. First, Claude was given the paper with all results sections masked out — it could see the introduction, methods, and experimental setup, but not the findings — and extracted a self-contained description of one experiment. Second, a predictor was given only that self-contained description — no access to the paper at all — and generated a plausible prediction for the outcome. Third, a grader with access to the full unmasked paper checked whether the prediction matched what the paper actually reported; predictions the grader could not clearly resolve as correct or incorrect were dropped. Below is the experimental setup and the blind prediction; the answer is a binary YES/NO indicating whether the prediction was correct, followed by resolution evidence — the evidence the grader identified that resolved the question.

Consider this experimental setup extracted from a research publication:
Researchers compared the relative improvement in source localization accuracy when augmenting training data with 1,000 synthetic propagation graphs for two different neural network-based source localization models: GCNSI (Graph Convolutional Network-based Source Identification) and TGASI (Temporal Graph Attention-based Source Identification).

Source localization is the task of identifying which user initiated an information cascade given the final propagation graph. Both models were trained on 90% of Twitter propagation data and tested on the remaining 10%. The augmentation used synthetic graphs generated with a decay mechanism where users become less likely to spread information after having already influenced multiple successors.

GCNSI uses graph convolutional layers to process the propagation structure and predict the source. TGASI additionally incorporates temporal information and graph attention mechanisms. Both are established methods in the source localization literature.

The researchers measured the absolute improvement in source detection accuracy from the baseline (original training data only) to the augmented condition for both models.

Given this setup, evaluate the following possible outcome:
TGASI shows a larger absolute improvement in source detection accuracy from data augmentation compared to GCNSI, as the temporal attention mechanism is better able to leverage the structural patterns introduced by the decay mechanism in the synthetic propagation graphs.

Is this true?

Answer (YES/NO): NO